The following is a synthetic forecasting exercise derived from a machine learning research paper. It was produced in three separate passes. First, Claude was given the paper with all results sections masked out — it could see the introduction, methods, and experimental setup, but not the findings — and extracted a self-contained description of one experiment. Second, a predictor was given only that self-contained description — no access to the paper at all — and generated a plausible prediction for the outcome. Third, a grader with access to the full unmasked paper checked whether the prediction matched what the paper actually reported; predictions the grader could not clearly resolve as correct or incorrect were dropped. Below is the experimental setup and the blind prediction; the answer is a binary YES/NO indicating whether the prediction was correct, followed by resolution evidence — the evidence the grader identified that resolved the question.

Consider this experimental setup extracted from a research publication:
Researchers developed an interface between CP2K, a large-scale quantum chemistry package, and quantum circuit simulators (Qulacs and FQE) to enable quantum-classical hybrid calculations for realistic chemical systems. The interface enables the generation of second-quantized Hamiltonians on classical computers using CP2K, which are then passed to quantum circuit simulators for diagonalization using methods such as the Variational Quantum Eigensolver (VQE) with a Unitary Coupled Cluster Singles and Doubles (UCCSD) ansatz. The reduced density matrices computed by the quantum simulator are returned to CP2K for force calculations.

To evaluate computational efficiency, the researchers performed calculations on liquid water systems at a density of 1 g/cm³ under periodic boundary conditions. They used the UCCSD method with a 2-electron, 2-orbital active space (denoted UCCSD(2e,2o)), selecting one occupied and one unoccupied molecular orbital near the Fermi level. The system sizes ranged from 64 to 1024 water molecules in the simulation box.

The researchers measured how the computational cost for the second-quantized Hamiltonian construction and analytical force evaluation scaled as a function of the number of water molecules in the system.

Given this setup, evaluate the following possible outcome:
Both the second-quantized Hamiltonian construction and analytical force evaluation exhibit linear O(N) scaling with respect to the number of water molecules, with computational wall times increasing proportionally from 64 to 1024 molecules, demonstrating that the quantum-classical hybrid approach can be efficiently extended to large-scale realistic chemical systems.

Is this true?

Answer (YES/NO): YES